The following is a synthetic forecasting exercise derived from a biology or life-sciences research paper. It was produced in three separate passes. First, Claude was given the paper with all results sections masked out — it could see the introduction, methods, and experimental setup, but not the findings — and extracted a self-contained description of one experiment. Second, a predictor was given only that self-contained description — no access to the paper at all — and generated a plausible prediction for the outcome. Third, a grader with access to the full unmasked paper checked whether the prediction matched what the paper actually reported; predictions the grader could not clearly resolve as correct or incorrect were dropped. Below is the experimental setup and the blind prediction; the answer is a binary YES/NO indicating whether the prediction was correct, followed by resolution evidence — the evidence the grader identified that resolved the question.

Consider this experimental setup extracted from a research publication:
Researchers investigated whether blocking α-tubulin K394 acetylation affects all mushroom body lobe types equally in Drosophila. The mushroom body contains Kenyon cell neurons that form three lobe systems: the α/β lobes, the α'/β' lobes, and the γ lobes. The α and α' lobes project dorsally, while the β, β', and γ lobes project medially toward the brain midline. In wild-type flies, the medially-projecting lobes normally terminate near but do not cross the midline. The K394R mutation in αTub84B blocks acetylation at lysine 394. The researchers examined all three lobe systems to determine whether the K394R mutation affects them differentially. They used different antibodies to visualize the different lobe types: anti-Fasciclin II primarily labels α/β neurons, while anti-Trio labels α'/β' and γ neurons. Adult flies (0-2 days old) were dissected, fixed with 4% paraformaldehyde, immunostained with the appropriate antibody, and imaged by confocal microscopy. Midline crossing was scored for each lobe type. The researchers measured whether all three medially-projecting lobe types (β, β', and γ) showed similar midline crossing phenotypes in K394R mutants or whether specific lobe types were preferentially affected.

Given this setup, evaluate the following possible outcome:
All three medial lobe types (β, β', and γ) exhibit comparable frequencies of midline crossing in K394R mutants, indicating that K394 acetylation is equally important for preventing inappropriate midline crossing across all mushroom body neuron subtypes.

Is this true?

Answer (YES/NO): NO